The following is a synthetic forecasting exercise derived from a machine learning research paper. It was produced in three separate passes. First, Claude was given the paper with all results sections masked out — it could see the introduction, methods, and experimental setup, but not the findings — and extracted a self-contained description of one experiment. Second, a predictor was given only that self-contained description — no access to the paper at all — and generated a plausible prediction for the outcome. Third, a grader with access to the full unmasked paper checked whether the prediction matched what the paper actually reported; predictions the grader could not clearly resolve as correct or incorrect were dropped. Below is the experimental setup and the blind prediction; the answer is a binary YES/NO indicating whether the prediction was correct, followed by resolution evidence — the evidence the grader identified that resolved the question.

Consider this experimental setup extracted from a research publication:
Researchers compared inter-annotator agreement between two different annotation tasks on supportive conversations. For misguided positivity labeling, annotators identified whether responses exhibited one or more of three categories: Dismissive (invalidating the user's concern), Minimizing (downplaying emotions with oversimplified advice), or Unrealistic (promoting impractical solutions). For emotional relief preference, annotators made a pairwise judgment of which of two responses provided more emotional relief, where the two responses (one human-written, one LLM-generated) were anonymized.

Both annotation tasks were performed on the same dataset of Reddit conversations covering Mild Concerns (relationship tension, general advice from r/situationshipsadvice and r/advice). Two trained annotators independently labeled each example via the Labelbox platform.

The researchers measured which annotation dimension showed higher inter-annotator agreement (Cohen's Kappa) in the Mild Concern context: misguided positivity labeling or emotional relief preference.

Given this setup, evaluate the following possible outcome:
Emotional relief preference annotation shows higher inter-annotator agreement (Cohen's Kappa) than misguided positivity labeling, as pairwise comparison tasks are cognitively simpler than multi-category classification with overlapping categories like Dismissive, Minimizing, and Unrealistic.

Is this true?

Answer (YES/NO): YES